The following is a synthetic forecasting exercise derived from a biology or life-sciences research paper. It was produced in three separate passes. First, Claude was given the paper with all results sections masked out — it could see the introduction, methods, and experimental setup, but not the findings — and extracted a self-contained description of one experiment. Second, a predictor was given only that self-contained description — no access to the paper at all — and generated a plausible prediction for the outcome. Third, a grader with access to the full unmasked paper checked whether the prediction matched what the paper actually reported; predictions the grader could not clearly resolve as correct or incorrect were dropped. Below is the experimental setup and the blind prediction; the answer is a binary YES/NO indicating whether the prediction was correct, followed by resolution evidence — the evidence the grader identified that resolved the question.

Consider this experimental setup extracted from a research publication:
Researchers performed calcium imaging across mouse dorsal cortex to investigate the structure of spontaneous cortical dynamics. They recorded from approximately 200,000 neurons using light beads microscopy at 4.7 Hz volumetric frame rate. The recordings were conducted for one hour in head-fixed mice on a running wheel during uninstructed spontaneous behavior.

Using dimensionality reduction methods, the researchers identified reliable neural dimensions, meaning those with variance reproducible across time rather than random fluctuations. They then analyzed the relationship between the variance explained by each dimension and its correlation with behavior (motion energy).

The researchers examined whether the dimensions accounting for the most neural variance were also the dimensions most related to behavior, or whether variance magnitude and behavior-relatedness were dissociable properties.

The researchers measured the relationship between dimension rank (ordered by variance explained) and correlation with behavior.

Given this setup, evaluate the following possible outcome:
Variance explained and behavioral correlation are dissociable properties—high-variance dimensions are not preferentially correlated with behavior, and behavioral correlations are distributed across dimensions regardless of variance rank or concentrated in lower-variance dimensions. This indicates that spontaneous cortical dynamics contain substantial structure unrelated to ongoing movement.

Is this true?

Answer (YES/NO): NO